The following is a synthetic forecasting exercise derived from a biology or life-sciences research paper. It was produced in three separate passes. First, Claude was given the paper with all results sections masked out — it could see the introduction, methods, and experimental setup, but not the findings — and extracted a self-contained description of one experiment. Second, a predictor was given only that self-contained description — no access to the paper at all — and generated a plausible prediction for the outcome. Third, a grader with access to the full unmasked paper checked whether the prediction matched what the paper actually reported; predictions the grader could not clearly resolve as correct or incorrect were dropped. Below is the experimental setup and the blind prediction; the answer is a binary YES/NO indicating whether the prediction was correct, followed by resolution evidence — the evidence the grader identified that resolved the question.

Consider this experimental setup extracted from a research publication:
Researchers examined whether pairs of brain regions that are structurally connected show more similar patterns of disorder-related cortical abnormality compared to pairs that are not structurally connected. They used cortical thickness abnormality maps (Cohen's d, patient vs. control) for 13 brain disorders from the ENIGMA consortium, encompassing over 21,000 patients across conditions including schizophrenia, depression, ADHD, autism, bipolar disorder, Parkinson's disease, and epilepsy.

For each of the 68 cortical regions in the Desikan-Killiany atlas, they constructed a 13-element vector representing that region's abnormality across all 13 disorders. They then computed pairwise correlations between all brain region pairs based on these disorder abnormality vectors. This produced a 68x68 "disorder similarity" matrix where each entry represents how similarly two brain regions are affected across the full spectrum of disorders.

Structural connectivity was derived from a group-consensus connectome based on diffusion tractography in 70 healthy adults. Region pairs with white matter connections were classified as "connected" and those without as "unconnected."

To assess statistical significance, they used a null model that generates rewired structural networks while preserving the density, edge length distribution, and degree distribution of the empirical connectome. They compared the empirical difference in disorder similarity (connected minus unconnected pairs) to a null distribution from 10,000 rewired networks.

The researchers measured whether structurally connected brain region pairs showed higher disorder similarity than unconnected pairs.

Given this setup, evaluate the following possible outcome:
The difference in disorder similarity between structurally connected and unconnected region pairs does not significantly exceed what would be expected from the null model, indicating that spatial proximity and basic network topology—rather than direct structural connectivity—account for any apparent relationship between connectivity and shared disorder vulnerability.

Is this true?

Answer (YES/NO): YES